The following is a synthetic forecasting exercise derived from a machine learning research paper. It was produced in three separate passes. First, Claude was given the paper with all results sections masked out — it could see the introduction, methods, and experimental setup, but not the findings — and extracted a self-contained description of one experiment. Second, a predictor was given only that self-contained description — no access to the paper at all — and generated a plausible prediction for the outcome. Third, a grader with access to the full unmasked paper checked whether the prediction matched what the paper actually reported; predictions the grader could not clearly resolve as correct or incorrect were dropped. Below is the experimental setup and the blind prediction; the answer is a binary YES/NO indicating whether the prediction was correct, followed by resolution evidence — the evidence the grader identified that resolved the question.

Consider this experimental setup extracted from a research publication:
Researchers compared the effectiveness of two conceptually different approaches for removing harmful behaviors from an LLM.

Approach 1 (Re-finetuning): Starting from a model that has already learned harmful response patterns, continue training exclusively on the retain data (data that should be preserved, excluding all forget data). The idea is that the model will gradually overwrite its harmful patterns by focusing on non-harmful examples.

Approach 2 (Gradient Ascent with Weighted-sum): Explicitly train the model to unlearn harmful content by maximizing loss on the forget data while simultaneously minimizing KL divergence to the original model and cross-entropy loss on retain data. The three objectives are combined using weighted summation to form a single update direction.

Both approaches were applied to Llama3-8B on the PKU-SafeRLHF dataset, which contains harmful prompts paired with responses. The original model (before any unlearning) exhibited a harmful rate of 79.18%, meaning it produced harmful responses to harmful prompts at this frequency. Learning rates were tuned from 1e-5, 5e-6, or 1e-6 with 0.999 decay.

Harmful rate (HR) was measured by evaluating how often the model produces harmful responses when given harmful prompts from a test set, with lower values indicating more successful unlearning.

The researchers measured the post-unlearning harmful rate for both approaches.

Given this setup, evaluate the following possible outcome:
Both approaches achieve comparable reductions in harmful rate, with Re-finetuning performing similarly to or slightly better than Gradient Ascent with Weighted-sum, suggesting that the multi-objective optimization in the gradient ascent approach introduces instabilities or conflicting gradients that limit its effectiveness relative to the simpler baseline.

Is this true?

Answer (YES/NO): NO